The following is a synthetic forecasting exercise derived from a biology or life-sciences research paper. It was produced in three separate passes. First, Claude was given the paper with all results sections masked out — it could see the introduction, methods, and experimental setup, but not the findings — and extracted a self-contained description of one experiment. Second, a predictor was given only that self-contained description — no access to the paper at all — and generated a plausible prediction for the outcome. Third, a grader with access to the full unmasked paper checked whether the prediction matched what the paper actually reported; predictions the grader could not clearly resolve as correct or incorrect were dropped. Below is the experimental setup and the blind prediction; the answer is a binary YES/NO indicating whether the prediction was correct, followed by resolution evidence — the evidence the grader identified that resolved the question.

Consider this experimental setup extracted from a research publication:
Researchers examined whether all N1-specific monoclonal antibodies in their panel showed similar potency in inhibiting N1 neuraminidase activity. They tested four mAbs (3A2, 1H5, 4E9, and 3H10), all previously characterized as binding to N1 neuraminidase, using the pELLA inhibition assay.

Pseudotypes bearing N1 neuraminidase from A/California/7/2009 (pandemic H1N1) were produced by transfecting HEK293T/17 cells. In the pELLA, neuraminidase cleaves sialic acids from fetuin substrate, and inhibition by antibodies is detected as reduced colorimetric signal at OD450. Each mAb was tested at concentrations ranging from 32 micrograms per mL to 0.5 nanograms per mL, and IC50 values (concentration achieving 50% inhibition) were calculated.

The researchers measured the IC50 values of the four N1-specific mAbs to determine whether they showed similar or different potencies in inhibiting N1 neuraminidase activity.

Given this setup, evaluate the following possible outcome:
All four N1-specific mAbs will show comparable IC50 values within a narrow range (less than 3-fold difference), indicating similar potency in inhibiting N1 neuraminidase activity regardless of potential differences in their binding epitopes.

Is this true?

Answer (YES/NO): NO